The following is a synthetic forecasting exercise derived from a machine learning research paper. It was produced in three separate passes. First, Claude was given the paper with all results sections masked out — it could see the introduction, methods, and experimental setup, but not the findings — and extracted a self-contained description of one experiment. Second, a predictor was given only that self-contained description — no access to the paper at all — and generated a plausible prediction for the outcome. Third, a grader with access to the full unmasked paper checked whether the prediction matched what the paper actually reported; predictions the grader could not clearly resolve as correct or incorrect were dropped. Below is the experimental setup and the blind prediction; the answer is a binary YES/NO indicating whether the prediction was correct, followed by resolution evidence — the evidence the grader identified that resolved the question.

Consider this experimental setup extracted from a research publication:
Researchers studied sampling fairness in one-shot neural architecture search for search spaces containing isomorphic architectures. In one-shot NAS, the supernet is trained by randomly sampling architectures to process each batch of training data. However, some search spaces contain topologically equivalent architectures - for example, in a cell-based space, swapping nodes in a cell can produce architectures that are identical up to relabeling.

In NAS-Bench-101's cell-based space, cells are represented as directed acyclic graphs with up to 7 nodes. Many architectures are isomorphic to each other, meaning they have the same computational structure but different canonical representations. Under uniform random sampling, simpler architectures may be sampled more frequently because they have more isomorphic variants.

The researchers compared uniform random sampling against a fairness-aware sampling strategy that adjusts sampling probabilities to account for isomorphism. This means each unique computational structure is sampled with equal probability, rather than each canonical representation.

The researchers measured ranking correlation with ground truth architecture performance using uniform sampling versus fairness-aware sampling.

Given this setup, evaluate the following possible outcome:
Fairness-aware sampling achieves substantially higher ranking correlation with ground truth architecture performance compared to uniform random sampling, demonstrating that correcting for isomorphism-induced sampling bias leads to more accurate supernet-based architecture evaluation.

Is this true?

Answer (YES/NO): YES